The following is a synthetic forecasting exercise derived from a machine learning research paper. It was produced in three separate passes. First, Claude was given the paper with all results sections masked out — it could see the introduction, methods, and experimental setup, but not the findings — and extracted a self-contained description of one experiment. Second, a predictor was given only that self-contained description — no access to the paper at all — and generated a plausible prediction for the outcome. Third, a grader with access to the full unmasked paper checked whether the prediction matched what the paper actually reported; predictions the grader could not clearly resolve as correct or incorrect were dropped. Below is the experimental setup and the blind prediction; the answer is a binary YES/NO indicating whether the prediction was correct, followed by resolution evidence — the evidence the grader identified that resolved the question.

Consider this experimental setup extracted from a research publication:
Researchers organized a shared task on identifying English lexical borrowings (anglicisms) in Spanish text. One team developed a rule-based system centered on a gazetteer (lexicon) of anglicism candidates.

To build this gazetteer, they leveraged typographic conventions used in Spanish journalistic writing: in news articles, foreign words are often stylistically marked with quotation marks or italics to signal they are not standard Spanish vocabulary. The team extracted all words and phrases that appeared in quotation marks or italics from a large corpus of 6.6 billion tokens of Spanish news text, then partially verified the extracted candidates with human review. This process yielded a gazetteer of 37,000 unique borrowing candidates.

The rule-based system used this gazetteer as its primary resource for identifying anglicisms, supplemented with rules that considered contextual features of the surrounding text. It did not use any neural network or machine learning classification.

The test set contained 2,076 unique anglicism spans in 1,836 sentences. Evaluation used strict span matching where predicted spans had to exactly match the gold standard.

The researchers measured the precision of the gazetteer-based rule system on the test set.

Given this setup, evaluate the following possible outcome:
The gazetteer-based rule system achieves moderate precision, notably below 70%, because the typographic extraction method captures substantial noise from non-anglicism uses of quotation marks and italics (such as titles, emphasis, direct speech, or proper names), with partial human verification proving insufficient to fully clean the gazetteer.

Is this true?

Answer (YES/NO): NO